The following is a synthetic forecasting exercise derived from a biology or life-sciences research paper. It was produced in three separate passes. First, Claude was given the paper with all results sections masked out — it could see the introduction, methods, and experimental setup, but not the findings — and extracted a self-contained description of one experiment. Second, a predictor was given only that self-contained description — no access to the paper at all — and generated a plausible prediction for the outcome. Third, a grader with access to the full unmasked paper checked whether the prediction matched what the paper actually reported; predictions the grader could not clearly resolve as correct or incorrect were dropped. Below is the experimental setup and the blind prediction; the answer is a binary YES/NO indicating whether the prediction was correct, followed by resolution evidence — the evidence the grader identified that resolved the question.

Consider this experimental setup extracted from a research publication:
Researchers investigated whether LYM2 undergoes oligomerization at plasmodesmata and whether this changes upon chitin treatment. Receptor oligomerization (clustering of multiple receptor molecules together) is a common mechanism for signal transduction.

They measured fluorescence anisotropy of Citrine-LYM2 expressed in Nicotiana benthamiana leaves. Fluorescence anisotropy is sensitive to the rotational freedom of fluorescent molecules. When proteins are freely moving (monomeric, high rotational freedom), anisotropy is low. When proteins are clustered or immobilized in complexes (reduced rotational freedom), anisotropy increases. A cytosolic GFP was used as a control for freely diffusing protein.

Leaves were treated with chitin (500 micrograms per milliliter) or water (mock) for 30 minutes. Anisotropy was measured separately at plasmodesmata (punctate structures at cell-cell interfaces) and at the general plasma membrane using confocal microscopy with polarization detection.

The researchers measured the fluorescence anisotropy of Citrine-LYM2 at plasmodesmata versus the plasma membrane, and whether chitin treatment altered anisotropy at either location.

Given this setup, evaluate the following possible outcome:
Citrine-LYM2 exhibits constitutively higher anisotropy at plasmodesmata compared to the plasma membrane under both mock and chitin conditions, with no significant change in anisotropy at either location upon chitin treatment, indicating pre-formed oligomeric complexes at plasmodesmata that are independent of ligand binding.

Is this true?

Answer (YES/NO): NO